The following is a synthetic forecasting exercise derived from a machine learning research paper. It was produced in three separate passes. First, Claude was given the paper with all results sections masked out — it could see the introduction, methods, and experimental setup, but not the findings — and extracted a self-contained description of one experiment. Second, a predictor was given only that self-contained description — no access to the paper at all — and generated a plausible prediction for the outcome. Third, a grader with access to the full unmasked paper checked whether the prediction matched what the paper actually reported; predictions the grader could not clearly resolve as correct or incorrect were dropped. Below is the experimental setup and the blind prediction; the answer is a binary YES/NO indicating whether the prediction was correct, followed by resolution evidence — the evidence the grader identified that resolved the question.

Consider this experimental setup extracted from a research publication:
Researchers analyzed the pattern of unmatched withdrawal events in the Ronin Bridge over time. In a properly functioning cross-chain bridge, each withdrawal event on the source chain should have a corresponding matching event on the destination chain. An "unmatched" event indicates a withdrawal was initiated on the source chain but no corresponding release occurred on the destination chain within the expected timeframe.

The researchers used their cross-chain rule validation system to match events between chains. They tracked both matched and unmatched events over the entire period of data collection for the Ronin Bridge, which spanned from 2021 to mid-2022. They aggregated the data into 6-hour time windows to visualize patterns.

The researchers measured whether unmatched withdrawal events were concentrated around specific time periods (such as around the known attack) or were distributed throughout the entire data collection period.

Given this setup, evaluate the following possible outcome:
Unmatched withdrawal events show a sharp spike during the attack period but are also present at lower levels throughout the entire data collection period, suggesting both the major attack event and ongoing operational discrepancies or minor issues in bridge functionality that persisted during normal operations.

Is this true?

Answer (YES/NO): YES